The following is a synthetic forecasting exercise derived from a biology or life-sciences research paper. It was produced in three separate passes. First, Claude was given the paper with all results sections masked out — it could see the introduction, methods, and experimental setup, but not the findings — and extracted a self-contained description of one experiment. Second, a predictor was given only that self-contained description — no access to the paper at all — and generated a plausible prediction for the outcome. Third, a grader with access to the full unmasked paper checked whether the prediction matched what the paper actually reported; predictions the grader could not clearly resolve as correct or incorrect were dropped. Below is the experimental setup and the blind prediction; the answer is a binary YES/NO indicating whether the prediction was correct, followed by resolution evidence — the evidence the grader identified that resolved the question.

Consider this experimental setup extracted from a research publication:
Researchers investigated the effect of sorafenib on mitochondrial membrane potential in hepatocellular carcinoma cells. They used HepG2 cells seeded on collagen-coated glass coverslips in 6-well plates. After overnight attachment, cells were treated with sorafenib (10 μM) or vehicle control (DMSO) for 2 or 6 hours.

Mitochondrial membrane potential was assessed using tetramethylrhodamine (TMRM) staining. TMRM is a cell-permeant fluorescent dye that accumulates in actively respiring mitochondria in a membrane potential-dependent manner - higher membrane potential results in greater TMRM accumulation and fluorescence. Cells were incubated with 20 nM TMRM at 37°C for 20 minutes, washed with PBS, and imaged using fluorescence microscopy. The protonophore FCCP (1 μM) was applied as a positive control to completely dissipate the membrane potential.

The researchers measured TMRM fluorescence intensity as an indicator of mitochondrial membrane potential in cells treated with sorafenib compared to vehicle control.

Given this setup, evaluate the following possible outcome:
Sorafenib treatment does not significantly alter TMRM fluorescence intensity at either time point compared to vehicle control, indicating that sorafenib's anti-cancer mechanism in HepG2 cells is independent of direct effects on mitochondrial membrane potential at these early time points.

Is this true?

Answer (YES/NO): NO